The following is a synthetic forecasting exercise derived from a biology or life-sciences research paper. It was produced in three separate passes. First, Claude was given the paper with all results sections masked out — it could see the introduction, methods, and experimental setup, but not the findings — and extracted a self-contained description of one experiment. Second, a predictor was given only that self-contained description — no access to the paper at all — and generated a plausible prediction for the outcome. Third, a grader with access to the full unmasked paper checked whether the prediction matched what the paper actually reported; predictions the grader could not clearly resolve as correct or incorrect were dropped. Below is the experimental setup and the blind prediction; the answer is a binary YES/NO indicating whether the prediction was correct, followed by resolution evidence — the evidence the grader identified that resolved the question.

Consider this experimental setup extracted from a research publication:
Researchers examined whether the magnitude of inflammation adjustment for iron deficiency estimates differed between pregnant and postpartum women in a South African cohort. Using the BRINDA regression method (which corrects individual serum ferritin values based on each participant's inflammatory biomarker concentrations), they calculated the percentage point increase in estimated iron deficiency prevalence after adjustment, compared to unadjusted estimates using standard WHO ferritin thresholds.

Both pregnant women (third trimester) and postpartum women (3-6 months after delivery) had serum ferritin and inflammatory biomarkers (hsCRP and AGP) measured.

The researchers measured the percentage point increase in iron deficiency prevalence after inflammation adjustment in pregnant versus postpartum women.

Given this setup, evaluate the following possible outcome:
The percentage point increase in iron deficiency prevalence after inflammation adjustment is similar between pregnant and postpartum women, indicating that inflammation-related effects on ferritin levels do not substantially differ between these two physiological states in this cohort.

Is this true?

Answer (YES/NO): NO